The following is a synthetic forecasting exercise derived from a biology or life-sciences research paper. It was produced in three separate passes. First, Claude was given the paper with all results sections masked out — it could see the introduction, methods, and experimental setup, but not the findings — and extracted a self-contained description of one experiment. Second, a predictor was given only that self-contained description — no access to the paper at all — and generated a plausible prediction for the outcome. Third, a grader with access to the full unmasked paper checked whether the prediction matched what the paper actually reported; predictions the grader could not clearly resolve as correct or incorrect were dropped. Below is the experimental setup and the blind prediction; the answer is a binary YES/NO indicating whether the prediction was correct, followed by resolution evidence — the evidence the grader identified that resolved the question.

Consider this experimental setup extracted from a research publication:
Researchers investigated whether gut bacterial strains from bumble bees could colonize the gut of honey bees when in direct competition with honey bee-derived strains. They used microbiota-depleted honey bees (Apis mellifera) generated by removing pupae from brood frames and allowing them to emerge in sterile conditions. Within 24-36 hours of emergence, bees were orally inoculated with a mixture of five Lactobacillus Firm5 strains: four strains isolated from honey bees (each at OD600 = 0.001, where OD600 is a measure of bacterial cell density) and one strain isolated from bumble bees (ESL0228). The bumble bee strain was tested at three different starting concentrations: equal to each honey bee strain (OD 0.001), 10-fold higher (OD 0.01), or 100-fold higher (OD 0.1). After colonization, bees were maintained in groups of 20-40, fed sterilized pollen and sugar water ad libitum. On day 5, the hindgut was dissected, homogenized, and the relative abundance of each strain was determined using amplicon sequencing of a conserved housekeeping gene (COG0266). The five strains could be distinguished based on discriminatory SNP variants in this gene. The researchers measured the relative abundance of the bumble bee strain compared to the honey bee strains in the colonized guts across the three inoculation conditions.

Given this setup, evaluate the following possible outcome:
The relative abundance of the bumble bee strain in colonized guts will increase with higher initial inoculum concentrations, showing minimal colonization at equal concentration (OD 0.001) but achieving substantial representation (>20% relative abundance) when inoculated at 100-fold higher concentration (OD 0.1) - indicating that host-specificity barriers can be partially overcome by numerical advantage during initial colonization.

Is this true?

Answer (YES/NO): NO